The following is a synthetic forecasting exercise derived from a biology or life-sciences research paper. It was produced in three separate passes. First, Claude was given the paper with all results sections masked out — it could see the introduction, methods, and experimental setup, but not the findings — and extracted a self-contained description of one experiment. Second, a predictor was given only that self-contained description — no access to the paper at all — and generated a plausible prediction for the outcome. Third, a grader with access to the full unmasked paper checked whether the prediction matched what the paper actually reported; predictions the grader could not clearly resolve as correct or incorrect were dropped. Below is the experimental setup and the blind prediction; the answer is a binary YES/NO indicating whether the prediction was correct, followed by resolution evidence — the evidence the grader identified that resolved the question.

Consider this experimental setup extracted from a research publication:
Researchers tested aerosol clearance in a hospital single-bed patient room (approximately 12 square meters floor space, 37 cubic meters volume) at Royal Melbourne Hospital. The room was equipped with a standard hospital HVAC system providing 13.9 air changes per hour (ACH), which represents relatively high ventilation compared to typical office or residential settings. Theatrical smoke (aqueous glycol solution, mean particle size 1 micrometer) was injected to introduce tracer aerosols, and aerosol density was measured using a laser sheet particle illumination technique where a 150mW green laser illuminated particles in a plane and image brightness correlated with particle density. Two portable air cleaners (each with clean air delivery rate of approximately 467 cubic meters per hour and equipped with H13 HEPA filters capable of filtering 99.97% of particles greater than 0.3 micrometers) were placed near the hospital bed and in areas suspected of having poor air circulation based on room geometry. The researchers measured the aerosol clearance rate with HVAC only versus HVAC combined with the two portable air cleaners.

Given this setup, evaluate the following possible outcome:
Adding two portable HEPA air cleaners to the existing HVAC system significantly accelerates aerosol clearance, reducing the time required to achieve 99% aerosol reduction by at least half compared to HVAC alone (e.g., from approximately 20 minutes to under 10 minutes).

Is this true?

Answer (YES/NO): NO